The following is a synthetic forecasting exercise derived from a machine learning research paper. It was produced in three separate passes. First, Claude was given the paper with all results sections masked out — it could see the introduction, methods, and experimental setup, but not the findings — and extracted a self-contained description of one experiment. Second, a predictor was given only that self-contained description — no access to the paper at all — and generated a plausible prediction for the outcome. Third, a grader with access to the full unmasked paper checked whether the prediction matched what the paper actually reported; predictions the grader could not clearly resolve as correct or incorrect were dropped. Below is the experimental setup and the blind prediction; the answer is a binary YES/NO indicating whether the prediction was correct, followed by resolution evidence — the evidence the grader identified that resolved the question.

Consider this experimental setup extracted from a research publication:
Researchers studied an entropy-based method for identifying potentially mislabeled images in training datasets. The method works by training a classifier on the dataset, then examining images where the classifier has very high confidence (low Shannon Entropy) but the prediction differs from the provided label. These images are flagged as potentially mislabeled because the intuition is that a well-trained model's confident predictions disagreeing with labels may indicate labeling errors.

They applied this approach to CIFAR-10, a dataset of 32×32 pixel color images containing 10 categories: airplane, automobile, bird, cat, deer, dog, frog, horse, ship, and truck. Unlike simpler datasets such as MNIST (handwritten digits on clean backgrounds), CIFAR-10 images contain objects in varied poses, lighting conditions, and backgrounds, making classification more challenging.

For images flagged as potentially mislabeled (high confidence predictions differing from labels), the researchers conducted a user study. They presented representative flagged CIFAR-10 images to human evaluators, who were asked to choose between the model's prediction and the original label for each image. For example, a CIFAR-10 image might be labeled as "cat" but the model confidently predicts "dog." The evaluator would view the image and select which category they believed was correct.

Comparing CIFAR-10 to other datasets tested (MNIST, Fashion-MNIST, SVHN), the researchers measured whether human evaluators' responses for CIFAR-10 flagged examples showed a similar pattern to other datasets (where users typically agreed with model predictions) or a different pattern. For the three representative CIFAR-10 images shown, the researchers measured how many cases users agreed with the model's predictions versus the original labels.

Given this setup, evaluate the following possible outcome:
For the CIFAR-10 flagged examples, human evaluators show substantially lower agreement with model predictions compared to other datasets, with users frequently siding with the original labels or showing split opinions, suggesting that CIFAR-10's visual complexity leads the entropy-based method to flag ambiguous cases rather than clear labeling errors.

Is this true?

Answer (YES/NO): YES